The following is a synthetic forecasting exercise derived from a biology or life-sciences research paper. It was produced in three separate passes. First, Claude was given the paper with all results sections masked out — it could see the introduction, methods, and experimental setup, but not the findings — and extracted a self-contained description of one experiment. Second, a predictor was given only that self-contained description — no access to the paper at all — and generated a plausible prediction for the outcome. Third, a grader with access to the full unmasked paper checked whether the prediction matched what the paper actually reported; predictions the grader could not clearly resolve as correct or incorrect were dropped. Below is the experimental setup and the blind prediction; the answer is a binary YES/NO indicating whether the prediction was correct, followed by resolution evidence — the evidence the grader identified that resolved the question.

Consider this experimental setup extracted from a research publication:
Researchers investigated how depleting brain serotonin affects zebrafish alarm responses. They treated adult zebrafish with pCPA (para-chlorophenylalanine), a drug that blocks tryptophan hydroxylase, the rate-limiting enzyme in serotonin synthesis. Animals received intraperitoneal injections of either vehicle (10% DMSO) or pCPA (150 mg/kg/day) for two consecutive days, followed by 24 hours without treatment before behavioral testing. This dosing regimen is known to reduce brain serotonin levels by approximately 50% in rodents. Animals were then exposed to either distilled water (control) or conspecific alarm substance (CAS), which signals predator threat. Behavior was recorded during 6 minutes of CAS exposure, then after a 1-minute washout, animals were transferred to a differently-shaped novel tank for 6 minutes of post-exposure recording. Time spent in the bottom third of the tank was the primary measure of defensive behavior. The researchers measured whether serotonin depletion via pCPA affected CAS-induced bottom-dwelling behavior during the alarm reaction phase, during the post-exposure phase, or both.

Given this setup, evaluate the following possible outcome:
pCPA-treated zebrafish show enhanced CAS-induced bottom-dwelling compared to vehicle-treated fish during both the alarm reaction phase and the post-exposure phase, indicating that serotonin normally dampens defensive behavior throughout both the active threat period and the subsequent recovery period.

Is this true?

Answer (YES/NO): NO